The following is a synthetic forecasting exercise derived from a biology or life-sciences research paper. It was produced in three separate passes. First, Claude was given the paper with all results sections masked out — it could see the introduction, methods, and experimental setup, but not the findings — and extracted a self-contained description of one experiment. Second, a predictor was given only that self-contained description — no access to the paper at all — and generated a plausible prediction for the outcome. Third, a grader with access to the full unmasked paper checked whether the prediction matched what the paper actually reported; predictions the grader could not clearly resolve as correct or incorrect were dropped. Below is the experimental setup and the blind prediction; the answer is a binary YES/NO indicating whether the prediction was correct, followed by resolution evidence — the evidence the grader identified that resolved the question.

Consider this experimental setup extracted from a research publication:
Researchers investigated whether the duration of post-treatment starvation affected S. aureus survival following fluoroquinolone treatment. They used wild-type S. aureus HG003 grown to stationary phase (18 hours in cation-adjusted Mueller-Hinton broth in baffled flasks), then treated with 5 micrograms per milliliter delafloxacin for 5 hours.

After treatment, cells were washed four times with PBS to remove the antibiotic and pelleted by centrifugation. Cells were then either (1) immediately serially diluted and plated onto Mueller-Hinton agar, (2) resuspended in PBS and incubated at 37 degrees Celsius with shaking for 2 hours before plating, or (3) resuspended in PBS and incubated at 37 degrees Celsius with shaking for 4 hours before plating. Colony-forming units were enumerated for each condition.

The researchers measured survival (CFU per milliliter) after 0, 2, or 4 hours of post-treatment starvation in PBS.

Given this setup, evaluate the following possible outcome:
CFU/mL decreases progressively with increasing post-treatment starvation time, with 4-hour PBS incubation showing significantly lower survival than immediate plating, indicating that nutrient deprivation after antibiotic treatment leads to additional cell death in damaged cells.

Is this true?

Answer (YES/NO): NO